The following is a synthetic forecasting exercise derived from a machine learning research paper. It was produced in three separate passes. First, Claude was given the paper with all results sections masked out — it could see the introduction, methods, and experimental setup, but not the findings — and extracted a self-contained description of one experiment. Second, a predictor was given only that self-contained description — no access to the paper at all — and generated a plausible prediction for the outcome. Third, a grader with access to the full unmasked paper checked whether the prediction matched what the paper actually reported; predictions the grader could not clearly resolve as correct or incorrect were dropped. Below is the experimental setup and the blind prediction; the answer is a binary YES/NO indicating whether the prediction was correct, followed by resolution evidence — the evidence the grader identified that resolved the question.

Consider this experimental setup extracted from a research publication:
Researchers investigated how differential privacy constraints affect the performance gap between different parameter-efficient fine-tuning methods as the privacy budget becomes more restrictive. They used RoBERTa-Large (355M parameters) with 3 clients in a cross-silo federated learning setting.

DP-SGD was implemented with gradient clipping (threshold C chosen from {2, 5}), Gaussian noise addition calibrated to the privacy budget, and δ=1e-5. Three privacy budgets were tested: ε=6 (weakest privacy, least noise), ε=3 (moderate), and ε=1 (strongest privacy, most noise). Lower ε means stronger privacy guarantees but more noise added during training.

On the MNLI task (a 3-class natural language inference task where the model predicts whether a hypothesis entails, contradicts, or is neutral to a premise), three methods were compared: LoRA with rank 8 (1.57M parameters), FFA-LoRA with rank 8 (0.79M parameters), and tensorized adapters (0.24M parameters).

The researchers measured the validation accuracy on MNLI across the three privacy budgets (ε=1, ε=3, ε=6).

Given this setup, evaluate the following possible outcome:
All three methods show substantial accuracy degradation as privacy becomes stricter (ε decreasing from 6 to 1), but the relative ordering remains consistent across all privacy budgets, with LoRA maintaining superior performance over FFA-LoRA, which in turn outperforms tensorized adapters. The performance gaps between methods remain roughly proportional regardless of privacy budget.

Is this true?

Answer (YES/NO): NO